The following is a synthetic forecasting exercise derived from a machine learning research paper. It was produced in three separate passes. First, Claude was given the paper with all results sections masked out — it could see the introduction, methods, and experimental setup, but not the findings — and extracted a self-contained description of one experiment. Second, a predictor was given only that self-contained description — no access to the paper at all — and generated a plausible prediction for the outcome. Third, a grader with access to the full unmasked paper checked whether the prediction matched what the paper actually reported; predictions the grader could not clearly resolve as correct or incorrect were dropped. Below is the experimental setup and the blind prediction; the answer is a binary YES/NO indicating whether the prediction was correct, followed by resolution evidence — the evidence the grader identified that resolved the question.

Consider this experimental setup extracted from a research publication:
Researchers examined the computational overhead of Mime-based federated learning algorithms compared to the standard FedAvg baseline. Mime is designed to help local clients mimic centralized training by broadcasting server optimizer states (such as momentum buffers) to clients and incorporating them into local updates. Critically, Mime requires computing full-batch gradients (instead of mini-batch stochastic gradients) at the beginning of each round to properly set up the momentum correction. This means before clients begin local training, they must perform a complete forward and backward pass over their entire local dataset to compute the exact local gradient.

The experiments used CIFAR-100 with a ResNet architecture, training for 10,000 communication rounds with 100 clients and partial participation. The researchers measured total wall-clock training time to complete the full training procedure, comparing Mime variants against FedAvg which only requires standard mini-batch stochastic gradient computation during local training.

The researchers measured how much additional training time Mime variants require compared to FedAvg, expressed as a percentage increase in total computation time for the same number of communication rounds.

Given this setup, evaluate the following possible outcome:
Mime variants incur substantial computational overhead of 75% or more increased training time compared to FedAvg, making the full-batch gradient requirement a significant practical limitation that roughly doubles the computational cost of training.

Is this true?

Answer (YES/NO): NO